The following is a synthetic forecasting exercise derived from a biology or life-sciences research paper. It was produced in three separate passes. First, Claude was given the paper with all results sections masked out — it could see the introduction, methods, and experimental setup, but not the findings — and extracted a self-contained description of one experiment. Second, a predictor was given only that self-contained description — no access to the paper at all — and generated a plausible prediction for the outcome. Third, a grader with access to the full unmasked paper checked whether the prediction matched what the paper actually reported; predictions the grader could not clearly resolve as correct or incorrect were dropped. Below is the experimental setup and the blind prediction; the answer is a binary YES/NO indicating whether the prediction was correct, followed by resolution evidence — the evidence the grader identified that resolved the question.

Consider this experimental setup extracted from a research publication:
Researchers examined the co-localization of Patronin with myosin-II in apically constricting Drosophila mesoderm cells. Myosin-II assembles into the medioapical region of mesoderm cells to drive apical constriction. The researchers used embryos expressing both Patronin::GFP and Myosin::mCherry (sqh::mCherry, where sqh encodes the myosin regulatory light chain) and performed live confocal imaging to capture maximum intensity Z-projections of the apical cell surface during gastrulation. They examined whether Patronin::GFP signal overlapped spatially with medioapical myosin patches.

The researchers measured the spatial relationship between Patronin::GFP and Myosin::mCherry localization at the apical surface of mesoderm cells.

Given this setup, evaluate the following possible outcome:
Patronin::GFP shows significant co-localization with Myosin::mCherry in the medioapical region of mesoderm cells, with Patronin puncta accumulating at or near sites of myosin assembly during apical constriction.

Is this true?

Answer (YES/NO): YES